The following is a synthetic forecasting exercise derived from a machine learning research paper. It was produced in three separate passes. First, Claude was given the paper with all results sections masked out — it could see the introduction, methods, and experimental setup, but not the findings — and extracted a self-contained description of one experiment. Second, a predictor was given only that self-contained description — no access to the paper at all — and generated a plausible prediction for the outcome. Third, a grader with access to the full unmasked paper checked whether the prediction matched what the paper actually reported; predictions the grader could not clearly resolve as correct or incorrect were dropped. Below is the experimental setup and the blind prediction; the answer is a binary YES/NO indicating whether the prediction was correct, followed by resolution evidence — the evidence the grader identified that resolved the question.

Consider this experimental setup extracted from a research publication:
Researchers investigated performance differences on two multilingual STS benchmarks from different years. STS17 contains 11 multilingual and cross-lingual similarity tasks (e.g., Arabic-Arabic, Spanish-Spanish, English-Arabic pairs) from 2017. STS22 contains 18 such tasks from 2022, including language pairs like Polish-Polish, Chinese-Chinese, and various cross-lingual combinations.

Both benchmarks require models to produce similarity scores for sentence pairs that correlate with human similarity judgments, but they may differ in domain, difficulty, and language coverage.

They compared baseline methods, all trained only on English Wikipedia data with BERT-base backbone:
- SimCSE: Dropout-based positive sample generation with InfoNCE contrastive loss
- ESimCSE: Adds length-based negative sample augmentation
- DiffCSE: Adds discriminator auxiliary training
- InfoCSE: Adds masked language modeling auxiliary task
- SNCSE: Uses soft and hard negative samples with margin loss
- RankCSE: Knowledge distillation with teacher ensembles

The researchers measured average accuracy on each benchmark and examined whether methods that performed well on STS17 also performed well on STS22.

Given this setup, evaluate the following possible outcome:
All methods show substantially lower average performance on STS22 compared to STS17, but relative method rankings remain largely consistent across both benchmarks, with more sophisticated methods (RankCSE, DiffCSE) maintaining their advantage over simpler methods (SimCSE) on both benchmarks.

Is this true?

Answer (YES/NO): NO